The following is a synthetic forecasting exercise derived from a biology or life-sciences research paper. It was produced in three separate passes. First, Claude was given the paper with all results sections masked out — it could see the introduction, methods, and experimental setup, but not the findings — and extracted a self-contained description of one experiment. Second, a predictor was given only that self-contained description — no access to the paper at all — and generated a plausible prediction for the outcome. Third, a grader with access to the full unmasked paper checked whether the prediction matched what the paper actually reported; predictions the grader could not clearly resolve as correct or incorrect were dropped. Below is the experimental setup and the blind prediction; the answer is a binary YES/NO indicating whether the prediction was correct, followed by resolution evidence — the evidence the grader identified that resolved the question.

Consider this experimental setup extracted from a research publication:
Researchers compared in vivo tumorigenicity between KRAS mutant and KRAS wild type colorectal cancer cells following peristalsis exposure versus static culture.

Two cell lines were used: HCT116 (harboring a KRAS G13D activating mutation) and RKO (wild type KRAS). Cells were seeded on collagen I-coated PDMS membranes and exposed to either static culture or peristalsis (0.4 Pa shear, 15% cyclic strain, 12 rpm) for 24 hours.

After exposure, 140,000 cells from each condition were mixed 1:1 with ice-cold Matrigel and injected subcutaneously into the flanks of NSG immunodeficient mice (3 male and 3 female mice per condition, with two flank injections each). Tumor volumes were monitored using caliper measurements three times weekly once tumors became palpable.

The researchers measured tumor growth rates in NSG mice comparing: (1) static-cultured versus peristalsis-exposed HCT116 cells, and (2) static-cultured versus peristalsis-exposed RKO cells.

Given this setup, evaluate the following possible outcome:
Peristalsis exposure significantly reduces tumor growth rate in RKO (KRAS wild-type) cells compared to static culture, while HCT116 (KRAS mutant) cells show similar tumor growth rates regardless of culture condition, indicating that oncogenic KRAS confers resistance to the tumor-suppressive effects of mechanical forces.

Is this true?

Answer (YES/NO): NO